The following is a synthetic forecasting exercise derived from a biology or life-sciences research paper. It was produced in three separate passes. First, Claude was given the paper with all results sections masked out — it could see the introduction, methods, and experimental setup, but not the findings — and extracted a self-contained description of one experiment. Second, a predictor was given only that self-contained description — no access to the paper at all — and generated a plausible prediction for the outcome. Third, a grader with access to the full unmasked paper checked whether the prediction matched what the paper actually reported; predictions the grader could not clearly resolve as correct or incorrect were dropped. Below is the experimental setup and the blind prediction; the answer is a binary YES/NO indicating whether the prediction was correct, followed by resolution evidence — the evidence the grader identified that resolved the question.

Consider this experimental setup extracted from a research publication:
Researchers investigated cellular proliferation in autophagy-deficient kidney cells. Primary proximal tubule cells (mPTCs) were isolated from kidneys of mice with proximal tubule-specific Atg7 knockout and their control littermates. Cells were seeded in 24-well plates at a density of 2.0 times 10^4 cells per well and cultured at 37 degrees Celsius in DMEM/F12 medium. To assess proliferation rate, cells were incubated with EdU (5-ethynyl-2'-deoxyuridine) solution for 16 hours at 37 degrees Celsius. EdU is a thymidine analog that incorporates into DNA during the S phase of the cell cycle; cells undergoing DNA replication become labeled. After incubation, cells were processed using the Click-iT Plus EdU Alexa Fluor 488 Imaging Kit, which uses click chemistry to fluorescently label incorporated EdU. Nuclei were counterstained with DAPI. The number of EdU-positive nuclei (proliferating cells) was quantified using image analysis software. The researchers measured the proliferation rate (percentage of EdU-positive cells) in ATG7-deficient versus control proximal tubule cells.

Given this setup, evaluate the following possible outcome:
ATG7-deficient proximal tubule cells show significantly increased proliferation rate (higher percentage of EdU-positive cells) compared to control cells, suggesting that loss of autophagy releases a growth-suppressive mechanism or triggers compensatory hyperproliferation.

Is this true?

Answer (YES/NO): YES